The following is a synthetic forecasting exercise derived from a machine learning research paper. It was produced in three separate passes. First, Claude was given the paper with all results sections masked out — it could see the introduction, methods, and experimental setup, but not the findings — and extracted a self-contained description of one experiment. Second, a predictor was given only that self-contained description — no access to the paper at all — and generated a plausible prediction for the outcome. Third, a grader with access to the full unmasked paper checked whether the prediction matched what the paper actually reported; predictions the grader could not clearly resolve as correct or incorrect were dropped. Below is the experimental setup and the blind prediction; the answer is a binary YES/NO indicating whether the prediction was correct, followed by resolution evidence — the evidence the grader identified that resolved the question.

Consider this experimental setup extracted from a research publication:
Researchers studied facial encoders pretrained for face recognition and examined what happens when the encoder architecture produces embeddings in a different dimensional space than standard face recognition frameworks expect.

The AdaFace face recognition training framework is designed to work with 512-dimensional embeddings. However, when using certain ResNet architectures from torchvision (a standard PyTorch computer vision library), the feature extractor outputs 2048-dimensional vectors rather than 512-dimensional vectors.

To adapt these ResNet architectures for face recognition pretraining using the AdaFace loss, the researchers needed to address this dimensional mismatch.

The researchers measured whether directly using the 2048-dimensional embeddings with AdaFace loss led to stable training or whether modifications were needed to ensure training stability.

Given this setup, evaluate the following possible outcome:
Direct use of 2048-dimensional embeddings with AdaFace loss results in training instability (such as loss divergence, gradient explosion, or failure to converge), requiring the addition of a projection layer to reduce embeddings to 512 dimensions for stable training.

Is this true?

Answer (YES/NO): YES